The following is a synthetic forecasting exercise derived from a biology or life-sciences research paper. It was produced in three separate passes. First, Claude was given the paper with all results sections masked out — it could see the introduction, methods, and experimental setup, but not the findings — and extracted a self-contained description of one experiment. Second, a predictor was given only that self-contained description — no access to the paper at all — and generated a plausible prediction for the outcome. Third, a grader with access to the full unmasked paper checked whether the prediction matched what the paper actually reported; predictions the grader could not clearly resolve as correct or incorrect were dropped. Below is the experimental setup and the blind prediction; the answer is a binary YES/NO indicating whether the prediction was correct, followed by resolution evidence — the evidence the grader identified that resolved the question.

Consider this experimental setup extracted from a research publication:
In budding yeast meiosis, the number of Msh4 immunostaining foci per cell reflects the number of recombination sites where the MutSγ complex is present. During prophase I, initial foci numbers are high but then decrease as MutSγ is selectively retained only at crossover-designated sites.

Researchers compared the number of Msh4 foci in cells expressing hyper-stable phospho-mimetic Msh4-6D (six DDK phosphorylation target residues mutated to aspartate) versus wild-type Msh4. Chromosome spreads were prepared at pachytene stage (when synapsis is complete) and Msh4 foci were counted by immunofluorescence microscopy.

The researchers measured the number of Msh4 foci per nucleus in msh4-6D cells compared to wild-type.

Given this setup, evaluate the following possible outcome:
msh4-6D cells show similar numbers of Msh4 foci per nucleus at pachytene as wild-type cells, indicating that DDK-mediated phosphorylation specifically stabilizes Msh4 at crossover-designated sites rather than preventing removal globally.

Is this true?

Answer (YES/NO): NO